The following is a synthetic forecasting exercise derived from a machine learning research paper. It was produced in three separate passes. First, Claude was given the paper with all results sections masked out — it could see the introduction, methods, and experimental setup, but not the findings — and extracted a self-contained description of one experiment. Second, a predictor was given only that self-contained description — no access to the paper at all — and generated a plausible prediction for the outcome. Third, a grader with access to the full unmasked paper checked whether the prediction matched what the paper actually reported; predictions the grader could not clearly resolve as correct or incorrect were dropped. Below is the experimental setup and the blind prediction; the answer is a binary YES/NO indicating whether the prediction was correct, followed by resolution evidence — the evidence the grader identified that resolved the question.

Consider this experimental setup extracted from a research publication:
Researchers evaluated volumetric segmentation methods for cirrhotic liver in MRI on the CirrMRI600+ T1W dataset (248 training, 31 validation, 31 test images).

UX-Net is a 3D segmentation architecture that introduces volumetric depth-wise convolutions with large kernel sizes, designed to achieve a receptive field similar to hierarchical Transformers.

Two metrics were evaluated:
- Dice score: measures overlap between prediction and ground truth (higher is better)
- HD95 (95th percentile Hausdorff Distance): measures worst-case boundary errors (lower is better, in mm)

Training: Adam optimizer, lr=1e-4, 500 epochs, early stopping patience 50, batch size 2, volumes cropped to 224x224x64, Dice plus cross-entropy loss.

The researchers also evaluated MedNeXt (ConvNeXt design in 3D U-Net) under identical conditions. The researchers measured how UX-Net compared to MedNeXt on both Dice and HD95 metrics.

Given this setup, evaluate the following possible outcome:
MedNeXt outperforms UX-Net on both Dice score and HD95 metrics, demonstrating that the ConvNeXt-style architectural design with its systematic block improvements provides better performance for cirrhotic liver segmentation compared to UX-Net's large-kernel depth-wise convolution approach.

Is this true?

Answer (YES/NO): YES